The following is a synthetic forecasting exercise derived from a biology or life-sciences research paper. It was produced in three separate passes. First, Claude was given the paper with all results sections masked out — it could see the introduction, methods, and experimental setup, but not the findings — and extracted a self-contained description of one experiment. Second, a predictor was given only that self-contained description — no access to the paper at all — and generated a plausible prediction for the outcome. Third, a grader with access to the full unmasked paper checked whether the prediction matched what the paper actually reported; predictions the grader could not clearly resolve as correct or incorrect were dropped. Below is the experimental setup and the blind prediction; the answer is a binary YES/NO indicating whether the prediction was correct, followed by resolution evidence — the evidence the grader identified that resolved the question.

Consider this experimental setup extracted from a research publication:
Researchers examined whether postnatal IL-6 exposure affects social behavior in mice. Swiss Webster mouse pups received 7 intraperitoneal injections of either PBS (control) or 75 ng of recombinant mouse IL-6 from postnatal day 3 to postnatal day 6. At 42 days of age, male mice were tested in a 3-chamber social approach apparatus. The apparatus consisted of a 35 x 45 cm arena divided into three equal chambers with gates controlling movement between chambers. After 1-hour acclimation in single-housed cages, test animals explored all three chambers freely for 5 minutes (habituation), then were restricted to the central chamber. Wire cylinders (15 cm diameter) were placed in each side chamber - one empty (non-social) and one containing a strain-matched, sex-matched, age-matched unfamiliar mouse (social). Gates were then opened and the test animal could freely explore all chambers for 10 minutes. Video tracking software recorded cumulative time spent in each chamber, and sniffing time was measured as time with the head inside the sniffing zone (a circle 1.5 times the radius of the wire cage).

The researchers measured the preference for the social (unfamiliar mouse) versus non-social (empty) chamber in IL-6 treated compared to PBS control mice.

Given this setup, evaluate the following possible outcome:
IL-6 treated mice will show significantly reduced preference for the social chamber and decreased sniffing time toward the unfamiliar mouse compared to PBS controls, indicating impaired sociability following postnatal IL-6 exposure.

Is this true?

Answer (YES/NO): YES